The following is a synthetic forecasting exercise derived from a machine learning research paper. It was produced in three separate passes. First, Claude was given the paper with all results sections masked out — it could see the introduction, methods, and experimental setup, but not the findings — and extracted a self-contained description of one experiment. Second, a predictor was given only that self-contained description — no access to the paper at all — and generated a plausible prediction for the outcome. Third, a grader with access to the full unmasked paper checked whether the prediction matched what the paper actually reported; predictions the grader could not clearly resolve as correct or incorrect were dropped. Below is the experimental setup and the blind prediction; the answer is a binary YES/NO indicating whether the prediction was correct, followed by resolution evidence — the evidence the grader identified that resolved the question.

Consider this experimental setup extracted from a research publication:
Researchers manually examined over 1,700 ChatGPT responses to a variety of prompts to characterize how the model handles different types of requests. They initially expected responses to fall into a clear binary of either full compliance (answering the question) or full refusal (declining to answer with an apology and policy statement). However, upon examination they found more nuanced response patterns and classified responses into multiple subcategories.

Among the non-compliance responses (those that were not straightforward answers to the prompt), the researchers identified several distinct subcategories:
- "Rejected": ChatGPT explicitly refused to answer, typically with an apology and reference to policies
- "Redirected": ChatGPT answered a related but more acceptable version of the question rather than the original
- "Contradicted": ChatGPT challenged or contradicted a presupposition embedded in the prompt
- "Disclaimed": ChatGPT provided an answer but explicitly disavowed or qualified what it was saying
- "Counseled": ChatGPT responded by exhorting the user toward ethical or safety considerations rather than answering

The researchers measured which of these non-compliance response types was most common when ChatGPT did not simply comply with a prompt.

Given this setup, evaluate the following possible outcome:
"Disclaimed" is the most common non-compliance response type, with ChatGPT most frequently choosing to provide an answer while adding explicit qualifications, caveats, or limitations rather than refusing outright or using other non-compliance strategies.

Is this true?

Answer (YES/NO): NO